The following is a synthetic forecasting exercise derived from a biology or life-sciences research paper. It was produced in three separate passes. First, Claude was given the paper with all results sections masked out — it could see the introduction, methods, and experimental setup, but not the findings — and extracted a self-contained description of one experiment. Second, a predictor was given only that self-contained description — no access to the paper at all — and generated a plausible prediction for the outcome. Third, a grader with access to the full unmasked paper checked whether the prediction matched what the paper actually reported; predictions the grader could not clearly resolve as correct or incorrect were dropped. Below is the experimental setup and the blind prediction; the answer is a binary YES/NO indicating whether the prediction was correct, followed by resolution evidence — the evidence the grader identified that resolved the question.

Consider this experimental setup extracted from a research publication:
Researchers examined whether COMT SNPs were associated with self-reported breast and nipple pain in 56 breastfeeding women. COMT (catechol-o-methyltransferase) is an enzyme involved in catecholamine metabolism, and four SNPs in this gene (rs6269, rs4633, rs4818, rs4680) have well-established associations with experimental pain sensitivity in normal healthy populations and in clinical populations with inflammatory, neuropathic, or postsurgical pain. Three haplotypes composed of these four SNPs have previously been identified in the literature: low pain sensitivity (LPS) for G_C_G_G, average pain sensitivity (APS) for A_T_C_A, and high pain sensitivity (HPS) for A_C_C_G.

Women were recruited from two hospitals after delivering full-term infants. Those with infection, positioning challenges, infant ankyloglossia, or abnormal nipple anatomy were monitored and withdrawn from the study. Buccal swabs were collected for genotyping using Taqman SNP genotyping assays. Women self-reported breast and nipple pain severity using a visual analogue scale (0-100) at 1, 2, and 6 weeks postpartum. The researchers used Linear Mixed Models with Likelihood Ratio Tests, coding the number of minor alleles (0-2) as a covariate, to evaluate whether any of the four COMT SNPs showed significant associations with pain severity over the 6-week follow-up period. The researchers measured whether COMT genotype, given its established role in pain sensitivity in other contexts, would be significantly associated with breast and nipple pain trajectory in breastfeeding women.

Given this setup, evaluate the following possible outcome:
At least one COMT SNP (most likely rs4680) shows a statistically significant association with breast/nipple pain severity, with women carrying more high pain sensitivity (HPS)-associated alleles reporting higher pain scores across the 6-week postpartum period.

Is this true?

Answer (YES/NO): NO